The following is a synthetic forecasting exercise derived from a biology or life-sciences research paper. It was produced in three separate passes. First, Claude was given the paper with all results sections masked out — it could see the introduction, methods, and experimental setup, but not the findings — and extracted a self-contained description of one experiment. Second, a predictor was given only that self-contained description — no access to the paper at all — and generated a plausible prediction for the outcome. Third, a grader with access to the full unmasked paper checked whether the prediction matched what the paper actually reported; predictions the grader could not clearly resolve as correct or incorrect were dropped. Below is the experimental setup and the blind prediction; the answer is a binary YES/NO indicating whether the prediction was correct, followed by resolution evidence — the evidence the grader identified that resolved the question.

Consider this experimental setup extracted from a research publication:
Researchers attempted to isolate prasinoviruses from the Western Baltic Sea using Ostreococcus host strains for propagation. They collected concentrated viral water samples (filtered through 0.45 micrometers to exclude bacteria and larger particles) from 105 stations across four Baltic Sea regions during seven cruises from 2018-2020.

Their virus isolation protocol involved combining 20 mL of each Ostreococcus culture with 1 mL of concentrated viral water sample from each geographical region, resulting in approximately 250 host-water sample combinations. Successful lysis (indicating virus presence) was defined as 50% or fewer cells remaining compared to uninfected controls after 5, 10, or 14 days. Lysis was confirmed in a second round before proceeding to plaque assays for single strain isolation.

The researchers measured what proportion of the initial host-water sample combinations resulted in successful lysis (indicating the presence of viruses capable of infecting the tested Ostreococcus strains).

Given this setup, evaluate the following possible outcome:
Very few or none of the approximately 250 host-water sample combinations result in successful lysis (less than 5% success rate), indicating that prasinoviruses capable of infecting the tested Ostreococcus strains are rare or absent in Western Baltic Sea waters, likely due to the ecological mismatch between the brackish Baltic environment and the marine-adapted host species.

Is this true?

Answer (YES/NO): NO